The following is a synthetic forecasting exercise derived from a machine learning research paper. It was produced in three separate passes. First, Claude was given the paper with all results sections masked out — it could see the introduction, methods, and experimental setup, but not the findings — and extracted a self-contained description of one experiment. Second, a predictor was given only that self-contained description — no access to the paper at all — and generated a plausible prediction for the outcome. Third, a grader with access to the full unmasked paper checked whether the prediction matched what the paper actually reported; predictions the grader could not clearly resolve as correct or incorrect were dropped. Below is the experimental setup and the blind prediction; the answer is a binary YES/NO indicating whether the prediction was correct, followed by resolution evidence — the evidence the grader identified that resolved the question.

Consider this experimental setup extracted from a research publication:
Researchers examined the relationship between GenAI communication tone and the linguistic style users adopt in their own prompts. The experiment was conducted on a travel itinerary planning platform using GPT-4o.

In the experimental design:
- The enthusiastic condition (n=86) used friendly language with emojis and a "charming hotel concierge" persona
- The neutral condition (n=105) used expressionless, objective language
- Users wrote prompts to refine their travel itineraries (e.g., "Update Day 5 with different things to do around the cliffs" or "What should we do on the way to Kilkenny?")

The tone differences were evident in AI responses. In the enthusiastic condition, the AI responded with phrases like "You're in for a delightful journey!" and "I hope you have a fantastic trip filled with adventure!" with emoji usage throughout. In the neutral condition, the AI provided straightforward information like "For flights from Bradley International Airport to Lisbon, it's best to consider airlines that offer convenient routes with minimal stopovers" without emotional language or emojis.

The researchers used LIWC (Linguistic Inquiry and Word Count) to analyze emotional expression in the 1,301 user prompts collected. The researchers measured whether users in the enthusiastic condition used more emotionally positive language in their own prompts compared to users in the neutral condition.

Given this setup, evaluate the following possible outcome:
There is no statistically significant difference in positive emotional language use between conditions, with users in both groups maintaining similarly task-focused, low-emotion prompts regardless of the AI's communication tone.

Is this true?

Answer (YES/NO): NO